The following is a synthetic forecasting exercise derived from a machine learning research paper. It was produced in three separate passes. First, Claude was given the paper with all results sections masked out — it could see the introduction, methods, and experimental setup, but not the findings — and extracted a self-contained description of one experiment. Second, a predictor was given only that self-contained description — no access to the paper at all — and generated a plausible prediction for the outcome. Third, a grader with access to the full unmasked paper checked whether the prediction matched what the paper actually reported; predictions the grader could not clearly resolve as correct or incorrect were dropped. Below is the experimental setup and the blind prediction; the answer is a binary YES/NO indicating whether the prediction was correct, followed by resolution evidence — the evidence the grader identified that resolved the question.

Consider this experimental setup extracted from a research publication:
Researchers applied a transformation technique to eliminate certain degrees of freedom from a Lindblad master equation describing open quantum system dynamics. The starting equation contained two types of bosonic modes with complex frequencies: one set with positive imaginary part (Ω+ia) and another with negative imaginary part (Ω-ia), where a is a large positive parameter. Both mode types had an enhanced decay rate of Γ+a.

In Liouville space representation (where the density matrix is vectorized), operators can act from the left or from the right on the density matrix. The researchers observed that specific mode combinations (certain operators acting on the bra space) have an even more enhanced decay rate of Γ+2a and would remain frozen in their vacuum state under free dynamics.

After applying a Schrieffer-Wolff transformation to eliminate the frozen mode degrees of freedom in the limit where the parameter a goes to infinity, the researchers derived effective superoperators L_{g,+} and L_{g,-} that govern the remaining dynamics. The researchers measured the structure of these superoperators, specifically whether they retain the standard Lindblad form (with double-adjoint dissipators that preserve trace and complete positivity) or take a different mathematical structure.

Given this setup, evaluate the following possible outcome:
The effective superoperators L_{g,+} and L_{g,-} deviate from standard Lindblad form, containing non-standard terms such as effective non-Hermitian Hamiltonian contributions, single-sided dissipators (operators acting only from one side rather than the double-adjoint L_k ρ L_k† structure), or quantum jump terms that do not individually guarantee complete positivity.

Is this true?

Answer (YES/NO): YES